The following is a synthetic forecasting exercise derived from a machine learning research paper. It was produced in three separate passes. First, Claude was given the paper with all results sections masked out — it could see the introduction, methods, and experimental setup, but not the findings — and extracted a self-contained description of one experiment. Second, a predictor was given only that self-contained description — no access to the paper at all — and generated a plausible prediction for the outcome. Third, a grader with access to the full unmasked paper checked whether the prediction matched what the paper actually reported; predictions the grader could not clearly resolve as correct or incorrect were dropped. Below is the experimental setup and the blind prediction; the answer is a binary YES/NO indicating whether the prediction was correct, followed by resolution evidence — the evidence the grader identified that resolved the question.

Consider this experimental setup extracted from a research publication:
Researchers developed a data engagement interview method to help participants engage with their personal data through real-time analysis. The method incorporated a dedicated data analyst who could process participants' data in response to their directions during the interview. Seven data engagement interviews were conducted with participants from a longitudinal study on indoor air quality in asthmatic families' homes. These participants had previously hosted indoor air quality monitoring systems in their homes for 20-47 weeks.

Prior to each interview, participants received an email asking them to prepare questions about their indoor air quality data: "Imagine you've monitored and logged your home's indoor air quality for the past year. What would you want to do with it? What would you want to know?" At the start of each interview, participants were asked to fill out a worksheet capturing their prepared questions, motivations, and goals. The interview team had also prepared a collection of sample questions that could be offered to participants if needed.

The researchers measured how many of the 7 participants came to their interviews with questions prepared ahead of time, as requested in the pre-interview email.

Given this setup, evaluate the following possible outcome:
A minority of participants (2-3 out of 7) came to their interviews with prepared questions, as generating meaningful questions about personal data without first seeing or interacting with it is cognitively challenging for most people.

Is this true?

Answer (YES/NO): NO